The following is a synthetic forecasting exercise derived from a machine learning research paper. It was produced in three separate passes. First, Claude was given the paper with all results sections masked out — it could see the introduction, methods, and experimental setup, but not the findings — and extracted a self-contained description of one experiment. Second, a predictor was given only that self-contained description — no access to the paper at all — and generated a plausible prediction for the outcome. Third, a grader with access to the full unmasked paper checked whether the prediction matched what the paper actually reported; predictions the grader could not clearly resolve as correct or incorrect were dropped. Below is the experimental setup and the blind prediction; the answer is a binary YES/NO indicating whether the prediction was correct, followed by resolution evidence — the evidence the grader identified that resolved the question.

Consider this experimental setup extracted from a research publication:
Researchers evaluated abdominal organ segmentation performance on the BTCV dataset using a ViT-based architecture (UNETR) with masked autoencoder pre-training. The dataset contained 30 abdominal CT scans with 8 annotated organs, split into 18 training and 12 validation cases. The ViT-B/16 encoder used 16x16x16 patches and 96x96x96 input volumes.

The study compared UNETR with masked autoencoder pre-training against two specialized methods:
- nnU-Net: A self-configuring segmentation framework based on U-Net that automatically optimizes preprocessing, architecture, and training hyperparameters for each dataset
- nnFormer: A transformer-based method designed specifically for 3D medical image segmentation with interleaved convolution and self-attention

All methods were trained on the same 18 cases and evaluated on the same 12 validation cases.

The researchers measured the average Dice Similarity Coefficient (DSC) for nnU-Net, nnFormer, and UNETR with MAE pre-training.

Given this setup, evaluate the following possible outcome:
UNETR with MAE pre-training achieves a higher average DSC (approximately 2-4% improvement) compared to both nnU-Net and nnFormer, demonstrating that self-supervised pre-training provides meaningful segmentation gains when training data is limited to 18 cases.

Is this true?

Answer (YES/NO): NO